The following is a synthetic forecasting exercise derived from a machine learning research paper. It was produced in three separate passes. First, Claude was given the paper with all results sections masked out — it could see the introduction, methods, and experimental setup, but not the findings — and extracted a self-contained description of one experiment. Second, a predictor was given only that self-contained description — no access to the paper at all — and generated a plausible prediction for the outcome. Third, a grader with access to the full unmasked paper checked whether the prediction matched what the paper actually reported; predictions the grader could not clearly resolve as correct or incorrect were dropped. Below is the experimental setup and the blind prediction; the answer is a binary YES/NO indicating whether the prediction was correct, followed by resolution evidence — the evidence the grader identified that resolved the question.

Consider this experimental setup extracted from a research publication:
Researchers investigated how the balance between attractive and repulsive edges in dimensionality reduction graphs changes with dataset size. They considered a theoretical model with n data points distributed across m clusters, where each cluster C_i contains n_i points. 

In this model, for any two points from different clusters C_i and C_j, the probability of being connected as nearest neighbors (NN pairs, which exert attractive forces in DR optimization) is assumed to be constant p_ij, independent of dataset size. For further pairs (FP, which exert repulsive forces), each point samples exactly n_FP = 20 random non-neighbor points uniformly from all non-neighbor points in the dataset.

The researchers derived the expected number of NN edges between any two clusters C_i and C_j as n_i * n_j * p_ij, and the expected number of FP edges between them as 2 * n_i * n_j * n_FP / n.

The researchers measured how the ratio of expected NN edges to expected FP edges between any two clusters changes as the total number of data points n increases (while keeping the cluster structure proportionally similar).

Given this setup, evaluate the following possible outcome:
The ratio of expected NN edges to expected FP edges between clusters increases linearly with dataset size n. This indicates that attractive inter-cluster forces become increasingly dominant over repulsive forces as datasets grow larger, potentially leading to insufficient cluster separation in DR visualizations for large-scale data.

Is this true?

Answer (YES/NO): YES